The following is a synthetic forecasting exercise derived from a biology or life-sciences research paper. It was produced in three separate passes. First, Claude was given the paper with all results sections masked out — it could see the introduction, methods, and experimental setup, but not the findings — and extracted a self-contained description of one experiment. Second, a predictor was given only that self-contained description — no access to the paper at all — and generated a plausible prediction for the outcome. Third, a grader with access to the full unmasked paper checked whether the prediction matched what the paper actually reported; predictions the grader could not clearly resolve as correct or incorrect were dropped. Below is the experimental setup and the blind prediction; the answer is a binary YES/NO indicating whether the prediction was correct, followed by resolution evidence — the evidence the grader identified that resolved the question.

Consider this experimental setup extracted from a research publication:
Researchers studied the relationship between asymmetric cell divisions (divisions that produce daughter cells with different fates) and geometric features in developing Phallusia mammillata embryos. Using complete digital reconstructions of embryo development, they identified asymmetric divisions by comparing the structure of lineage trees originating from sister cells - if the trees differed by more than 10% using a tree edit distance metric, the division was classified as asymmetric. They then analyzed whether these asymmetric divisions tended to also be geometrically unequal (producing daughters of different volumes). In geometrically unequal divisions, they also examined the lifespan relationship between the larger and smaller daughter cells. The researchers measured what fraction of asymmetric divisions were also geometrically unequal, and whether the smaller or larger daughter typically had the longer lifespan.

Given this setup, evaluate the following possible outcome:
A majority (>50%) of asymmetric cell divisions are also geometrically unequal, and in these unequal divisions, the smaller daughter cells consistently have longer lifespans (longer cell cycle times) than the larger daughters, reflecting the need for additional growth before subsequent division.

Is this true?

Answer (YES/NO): YES